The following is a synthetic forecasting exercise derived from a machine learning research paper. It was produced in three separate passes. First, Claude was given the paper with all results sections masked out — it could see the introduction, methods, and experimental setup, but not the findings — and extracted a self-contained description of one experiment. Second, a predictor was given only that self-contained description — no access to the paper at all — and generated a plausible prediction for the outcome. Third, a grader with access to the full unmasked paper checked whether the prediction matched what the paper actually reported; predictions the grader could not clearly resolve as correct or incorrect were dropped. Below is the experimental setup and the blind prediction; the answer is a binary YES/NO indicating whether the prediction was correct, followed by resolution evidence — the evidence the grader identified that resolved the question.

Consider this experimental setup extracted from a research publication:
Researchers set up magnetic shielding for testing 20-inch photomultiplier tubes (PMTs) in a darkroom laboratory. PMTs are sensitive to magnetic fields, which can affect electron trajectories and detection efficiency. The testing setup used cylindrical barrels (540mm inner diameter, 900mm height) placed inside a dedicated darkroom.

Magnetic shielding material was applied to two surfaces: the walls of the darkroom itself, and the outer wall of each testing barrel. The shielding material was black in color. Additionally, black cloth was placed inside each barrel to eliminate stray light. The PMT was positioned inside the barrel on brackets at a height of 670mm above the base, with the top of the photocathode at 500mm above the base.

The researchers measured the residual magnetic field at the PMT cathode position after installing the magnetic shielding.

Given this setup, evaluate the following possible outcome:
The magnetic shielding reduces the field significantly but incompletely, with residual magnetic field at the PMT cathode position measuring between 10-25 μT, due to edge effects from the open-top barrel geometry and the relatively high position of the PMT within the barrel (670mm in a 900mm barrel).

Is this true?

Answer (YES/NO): NO